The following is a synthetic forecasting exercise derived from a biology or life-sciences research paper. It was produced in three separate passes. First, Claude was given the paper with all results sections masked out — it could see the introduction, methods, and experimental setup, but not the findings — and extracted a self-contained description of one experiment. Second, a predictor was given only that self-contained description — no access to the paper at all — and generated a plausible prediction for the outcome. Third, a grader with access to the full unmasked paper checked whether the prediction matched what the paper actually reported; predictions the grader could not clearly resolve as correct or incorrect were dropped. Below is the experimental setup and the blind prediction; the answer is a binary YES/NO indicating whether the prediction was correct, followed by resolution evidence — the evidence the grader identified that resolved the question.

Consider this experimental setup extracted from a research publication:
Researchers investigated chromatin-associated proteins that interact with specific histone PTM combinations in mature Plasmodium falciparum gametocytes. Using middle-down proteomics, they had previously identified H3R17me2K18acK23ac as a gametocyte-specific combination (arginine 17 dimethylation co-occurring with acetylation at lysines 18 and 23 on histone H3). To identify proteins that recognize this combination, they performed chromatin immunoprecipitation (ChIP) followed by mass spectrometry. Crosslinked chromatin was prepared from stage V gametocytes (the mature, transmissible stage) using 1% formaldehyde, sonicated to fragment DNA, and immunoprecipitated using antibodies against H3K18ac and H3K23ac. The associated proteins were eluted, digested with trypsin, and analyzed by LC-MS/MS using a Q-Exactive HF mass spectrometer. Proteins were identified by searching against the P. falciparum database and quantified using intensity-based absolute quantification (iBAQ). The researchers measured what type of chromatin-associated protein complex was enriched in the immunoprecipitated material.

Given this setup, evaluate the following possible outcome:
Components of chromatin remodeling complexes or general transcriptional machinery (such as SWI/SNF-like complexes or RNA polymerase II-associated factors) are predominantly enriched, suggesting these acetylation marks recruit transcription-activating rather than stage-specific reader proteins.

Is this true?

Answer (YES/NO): NO